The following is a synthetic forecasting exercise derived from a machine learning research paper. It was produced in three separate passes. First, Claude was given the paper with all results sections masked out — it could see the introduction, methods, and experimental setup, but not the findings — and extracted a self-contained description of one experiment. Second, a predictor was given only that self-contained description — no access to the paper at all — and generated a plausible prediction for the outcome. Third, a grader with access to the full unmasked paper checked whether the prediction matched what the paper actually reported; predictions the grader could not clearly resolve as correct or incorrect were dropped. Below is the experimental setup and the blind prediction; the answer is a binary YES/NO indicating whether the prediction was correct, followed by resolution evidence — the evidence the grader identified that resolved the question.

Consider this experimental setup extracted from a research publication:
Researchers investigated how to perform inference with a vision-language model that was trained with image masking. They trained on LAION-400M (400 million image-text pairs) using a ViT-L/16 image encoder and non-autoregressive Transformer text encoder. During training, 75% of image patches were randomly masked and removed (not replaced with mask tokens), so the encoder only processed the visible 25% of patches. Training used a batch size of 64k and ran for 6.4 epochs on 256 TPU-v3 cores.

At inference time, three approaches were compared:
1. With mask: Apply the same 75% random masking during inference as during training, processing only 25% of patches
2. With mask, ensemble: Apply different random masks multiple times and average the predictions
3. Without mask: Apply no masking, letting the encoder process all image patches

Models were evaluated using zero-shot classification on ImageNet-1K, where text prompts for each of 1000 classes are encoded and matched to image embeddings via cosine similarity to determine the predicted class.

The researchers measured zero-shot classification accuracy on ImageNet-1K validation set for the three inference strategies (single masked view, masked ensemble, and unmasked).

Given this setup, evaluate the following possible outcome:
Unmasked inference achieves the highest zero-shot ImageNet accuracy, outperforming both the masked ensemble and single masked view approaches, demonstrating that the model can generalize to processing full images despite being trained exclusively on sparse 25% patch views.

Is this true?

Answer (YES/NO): YES